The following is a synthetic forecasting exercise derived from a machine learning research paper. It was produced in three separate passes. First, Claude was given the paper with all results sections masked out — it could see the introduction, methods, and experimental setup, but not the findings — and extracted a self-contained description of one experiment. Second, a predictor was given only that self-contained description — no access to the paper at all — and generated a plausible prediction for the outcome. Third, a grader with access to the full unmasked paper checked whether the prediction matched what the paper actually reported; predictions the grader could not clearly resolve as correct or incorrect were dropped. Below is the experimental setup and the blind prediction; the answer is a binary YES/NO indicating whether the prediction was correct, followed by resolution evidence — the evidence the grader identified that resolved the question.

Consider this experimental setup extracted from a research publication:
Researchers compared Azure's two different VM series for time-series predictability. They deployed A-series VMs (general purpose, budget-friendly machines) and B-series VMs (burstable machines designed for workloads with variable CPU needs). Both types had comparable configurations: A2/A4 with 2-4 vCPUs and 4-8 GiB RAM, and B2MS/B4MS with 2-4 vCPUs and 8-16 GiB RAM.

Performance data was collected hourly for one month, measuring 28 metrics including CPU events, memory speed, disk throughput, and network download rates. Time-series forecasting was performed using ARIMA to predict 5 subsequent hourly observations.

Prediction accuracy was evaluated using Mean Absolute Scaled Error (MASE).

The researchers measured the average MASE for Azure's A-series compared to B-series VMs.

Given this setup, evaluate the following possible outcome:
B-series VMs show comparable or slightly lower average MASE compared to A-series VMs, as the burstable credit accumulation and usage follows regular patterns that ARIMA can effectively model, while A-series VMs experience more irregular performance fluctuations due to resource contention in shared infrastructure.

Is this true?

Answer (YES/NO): NO